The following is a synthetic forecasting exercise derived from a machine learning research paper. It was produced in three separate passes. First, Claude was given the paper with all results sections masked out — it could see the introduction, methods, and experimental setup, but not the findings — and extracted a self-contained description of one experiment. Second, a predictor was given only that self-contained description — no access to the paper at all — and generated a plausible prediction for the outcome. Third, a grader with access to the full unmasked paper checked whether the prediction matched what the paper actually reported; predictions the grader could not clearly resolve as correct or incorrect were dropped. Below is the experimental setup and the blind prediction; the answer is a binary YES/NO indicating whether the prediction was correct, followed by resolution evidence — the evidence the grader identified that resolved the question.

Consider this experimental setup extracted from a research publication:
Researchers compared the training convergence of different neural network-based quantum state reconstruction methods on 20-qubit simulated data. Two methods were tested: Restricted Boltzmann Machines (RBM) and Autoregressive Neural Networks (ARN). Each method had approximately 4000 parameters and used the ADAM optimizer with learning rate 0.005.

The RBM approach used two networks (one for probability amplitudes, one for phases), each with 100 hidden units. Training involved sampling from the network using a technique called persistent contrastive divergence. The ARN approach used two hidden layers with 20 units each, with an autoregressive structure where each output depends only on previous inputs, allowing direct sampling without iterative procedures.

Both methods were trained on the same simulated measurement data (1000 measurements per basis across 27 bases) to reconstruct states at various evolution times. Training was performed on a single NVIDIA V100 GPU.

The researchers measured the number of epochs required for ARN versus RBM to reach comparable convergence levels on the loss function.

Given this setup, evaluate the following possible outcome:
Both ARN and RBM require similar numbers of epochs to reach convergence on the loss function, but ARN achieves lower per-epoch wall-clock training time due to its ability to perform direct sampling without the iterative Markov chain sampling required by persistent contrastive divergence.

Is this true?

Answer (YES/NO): NO